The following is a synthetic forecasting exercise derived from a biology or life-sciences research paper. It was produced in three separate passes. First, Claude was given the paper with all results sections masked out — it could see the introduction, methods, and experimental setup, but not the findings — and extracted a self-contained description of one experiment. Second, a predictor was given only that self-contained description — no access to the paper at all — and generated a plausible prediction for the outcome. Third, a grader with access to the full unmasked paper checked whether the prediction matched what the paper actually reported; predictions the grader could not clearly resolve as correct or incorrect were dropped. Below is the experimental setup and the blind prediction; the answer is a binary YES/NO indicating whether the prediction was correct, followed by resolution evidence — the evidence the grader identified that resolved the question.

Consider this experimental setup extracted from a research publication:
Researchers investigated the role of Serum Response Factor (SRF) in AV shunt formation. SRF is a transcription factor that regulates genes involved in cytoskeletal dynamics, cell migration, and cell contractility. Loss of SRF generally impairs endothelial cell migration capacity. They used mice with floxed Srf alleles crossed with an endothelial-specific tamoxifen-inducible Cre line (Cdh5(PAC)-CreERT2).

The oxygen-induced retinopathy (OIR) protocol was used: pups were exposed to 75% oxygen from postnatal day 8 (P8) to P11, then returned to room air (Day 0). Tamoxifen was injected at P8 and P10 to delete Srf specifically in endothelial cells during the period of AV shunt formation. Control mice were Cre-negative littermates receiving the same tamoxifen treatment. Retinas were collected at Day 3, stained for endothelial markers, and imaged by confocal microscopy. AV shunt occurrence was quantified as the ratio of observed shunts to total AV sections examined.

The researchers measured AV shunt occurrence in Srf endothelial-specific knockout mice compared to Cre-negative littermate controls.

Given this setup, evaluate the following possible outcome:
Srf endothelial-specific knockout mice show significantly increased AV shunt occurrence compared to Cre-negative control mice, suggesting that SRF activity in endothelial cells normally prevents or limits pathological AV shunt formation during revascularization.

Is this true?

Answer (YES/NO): NO